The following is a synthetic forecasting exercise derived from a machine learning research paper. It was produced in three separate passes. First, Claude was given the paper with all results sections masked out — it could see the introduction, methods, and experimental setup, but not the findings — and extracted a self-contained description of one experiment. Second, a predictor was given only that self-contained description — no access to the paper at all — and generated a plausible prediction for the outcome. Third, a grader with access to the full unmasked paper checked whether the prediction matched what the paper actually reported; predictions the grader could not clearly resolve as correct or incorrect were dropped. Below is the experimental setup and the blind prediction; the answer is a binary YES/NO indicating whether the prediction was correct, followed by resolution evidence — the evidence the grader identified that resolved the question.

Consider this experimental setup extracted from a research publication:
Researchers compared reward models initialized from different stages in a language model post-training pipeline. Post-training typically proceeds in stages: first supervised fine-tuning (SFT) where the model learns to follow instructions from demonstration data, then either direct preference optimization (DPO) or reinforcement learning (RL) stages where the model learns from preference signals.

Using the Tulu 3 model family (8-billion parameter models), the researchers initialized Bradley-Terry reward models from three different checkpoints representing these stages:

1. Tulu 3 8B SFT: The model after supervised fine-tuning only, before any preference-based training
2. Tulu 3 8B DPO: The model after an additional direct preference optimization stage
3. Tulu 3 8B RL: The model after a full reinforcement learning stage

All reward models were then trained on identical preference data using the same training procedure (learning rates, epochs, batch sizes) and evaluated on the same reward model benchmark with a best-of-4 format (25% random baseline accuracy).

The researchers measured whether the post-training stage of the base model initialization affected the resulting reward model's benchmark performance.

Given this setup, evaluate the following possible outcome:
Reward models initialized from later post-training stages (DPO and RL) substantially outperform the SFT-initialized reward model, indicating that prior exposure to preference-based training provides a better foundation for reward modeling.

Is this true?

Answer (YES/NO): NO